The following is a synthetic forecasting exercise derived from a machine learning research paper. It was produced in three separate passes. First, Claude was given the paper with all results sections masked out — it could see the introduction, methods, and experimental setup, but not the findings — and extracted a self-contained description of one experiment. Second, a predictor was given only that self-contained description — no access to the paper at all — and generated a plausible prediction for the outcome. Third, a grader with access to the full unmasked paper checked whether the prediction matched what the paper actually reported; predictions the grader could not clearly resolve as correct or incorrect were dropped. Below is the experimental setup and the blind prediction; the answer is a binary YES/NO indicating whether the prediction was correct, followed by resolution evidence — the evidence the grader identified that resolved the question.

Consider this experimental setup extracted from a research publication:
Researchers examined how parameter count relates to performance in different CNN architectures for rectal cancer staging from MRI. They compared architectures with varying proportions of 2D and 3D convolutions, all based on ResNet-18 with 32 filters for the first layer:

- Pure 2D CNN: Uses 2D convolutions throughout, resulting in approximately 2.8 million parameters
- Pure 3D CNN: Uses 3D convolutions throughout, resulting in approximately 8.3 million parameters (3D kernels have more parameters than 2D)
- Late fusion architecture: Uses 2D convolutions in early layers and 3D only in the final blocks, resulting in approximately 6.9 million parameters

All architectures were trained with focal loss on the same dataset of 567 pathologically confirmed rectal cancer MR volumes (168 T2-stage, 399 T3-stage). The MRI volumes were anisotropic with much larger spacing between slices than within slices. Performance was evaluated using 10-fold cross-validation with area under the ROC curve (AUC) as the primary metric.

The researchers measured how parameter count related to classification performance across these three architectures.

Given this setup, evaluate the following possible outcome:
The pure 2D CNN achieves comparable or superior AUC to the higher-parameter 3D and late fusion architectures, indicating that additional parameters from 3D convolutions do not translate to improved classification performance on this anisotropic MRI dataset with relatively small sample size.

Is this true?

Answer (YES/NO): NO